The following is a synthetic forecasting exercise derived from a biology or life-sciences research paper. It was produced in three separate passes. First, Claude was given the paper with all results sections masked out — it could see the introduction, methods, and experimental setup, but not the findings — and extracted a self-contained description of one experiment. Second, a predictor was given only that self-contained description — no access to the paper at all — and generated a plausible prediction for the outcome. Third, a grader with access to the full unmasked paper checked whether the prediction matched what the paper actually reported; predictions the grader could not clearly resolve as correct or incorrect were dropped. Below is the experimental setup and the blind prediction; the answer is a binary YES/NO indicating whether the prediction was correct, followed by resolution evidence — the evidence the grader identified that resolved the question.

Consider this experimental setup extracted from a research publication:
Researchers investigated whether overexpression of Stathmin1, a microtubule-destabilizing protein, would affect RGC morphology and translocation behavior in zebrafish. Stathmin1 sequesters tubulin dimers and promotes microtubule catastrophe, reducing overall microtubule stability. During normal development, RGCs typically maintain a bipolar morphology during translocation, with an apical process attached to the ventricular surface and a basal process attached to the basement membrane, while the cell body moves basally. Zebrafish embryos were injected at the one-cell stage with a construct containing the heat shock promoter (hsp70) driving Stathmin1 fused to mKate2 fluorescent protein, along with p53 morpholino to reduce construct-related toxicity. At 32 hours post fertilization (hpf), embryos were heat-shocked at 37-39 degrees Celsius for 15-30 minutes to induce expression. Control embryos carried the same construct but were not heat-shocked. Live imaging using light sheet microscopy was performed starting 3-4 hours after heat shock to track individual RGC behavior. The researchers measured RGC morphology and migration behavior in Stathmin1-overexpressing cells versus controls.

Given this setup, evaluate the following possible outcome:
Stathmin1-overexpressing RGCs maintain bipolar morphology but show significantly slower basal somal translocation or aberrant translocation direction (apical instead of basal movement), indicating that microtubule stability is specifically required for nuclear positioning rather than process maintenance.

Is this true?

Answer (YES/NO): NO